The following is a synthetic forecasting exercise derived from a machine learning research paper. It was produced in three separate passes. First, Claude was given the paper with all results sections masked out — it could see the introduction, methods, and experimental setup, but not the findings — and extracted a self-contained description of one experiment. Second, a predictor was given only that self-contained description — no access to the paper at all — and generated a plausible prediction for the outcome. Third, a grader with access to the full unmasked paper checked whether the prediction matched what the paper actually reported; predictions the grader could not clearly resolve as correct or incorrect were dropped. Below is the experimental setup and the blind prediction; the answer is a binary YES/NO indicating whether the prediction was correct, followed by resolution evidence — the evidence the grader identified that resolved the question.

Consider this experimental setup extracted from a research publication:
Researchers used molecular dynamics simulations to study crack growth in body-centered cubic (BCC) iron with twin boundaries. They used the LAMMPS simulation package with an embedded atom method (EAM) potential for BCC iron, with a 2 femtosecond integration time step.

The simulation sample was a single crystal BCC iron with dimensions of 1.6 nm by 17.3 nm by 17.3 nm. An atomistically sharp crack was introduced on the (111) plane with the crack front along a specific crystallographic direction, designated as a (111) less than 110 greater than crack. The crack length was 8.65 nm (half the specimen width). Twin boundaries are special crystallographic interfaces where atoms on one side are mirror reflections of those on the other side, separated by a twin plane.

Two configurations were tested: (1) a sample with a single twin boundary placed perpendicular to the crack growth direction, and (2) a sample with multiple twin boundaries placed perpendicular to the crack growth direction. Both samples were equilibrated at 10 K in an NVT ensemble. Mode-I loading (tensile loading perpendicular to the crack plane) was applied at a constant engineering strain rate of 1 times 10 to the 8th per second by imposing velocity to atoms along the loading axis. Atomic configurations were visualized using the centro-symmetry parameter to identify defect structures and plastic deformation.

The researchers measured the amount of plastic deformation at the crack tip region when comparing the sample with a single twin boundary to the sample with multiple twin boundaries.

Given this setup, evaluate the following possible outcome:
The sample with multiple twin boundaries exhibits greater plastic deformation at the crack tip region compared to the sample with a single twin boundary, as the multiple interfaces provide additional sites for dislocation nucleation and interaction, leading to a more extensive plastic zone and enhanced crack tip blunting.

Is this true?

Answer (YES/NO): YES